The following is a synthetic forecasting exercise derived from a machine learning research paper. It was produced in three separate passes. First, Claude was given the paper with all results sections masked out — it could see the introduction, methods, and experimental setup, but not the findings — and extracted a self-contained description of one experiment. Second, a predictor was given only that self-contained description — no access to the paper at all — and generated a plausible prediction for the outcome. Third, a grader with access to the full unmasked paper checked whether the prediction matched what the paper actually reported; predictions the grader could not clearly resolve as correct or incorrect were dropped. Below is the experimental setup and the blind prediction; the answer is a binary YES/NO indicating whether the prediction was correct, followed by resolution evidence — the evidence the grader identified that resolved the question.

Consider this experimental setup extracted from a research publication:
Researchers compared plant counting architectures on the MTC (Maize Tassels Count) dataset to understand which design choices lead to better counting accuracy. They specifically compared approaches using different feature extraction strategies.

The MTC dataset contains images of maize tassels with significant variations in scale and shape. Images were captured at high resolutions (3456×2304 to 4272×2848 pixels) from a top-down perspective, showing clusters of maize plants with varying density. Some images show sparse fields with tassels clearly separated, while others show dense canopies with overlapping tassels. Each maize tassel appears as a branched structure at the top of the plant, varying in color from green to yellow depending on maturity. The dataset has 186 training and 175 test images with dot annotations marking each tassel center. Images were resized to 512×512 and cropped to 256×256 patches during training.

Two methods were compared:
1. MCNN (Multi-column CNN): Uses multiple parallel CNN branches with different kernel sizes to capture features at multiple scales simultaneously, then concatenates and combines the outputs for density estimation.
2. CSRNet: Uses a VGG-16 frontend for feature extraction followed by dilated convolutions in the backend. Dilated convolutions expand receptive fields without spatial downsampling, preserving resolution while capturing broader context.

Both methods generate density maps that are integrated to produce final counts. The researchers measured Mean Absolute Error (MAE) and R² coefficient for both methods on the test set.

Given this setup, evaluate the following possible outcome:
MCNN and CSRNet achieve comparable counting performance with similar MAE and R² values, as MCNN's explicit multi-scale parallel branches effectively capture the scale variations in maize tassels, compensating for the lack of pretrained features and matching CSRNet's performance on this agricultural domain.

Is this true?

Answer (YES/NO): NO